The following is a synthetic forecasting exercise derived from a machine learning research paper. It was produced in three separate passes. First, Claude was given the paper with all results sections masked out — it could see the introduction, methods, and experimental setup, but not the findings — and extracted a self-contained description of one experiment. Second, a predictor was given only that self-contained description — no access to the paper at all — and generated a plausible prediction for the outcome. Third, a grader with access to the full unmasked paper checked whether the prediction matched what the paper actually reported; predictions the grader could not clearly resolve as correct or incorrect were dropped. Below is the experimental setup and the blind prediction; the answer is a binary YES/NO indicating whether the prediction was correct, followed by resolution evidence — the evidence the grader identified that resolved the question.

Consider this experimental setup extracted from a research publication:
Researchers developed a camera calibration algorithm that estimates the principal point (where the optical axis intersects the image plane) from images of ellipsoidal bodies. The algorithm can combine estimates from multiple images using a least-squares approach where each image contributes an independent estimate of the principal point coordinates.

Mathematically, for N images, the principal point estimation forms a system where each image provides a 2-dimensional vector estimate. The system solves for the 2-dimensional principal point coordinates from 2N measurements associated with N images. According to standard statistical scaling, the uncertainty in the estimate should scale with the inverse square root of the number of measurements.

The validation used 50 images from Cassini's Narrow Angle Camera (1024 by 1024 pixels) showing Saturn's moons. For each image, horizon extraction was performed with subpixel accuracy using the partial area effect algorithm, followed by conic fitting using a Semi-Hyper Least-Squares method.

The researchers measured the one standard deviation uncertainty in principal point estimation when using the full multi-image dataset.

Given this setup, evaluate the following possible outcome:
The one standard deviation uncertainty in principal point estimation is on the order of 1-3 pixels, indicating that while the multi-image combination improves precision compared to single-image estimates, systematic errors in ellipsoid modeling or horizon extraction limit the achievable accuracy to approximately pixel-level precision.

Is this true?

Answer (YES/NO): YES